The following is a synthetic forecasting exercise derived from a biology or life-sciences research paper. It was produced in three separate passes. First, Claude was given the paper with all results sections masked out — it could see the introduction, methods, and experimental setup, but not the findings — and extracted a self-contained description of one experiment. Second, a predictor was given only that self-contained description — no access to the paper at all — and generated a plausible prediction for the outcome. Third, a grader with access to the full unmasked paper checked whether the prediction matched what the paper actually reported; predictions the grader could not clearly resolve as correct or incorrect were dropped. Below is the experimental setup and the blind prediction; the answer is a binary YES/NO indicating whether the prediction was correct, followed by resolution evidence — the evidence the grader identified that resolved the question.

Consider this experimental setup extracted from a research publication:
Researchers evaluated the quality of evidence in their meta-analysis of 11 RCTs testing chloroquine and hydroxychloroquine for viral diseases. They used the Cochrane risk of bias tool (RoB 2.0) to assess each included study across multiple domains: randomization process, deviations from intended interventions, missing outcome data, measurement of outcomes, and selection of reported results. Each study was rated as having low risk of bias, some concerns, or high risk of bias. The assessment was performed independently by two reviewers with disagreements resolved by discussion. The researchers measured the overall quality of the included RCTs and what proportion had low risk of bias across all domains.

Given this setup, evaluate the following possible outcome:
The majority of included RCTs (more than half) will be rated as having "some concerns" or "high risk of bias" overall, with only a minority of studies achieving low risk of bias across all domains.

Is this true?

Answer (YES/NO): NO